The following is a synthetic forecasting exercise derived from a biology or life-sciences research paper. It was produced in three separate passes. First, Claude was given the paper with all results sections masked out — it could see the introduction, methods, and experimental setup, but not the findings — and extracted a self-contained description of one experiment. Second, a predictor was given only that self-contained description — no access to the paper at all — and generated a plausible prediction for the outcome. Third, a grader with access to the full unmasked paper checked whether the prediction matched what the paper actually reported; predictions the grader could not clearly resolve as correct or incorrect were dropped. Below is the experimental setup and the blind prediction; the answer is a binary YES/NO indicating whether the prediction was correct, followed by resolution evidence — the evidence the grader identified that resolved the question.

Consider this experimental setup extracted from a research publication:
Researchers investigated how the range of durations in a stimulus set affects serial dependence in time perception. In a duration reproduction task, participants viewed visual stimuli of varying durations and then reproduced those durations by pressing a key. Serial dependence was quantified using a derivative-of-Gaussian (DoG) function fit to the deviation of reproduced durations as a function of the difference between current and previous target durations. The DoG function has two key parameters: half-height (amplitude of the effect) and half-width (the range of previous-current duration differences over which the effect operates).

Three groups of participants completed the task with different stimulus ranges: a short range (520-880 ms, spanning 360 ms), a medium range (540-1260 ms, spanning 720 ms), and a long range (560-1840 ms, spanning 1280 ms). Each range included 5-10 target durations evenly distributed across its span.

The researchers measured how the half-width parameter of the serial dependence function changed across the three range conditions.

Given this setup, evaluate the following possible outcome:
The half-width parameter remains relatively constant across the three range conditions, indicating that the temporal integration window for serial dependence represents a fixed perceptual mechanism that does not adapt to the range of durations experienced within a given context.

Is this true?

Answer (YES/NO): NO